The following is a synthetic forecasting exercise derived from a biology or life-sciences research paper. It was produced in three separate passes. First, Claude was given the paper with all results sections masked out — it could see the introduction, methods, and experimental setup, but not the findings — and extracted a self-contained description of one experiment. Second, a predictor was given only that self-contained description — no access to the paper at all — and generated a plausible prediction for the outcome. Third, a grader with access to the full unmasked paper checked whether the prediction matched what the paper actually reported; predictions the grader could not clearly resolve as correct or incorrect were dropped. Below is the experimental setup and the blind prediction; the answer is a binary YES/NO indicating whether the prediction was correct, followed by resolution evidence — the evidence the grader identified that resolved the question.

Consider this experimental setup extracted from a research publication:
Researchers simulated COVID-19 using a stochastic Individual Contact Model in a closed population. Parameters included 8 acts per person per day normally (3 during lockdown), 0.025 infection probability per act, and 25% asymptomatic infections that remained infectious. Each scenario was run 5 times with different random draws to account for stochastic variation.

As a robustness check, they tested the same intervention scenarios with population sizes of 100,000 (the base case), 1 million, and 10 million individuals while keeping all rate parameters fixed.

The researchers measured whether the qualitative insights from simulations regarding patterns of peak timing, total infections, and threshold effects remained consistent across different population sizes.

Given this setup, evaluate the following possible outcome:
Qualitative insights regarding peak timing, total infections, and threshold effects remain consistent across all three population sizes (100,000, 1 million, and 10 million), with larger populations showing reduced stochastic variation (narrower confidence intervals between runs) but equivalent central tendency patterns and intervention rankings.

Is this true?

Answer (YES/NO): NO